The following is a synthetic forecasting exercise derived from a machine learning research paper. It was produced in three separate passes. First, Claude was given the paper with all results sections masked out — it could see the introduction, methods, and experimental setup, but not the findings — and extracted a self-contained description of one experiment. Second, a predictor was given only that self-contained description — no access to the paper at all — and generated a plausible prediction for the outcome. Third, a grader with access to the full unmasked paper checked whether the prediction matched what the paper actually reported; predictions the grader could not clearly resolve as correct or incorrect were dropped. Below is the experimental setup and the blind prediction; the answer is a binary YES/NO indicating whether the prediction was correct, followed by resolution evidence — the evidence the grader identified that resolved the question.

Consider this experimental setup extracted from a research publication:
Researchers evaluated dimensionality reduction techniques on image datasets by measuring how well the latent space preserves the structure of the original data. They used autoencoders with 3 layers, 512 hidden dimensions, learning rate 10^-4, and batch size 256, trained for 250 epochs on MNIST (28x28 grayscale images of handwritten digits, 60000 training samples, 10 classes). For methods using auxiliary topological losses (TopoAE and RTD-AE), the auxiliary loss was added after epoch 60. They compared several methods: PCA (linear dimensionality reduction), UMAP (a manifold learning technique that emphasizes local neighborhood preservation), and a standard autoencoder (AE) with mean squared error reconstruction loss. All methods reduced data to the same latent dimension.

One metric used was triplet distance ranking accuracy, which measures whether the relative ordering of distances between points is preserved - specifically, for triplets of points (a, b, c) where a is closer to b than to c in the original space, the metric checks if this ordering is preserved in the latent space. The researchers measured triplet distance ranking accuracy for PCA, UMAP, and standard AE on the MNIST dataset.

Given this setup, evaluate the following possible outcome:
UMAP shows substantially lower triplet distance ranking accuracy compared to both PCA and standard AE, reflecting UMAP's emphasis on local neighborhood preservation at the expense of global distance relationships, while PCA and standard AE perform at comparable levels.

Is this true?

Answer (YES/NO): NO